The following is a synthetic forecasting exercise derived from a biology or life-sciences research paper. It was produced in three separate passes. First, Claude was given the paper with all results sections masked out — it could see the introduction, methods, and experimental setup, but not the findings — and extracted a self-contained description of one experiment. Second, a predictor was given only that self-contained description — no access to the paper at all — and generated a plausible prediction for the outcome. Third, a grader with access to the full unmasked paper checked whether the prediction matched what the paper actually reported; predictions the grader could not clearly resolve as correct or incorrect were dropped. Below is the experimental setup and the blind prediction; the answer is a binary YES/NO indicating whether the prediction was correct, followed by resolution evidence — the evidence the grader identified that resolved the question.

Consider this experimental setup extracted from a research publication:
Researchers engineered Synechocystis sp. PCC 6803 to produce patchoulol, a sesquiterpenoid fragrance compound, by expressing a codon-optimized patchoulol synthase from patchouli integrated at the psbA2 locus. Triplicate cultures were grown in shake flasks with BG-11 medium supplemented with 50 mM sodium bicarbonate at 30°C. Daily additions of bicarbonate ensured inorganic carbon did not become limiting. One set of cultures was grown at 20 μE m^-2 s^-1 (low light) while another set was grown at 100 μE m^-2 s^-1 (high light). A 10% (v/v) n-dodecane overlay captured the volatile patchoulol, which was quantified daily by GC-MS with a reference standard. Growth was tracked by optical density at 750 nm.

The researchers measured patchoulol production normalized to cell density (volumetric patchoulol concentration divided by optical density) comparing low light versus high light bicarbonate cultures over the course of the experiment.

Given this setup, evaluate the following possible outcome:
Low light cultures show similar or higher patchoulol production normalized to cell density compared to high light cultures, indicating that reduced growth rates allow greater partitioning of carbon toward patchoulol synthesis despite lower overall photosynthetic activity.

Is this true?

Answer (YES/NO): YES